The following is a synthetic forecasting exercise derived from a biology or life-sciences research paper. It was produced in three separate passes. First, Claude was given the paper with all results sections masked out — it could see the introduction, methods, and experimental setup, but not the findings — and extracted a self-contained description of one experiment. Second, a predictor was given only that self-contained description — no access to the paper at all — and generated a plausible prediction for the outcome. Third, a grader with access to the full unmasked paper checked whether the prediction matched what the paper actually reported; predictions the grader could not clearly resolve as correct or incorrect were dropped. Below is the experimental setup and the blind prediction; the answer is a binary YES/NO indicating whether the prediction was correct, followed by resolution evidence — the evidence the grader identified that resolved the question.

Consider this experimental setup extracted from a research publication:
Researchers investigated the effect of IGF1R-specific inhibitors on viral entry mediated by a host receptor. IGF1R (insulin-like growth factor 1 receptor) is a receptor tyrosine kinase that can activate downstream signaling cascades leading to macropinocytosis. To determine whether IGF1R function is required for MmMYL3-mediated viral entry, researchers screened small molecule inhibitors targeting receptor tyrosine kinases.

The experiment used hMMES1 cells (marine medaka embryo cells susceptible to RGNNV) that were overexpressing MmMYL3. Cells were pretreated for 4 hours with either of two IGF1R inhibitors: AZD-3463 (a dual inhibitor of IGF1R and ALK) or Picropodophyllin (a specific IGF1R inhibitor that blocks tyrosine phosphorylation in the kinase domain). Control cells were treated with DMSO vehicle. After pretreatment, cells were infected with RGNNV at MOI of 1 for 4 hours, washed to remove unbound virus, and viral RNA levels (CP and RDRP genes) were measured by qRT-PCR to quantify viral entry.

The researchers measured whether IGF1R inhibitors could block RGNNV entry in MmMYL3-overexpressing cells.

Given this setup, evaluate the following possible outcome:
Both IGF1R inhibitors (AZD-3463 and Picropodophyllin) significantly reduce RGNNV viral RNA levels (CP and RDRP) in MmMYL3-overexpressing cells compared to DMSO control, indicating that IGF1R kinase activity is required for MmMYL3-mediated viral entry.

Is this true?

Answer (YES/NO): YES